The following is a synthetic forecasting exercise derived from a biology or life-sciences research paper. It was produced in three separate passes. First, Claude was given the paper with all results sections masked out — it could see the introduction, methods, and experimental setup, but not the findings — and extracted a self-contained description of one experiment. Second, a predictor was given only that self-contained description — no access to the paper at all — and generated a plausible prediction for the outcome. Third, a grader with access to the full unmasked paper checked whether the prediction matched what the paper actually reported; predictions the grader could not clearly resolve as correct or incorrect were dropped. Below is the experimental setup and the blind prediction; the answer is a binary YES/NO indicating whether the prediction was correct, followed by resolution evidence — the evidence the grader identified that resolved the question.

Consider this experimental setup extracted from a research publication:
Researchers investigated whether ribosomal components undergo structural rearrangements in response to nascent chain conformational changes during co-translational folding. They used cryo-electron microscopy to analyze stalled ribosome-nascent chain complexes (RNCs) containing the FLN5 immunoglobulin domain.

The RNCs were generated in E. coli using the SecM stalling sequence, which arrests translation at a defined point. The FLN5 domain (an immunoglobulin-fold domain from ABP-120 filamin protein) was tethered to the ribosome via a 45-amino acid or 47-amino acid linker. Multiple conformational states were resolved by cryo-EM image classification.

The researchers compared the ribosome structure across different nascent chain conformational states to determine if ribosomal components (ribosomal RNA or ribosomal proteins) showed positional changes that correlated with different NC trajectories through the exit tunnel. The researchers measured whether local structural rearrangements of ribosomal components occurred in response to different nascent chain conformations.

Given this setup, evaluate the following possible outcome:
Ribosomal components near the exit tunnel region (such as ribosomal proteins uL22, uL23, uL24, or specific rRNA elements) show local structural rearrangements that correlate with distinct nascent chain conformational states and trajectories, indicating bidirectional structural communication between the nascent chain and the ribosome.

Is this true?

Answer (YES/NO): YES